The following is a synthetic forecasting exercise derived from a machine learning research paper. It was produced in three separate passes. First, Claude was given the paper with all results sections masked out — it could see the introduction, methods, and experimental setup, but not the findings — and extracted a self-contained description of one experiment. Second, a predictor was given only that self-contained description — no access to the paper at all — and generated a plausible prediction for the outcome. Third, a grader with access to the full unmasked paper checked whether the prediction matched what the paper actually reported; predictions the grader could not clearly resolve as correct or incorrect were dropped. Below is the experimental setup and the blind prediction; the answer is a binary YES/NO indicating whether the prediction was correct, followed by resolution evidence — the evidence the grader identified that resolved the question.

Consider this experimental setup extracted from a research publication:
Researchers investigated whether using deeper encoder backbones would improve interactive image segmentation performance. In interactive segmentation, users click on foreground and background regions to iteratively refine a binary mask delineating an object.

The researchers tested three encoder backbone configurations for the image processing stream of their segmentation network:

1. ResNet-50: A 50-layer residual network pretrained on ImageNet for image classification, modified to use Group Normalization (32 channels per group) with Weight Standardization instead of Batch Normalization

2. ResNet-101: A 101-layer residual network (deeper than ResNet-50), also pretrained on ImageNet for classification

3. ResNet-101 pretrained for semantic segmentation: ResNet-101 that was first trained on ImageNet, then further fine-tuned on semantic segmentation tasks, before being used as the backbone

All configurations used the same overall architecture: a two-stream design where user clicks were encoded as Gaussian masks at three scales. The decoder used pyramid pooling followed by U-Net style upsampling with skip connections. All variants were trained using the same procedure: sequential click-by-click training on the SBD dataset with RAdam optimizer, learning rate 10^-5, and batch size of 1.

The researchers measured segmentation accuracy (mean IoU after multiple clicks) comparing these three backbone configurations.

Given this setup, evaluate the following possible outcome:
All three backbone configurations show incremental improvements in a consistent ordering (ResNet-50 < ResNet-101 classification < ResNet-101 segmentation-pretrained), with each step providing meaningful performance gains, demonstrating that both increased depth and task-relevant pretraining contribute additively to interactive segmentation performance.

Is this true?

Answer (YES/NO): NO